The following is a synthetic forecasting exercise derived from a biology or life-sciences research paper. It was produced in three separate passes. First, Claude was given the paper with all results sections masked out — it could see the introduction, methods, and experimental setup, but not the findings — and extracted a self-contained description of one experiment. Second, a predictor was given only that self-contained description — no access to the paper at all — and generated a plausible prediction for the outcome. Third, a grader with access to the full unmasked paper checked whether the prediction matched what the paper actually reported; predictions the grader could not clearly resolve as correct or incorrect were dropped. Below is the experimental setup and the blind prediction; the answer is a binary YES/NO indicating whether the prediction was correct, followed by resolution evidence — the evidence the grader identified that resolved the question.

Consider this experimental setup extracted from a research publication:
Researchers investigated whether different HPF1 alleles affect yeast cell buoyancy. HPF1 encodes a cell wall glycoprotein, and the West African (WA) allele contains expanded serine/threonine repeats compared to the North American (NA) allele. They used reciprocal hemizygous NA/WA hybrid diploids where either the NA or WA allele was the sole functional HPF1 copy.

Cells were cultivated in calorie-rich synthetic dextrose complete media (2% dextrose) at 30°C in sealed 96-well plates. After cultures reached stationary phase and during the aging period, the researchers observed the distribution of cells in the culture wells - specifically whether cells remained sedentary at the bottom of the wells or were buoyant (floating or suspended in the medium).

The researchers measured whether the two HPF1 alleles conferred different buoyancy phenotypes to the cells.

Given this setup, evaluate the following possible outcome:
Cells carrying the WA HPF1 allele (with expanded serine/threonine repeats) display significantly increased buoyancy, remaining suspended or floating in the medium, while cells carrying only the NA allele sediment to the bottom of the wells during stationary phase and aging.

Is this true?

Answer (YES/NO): NO